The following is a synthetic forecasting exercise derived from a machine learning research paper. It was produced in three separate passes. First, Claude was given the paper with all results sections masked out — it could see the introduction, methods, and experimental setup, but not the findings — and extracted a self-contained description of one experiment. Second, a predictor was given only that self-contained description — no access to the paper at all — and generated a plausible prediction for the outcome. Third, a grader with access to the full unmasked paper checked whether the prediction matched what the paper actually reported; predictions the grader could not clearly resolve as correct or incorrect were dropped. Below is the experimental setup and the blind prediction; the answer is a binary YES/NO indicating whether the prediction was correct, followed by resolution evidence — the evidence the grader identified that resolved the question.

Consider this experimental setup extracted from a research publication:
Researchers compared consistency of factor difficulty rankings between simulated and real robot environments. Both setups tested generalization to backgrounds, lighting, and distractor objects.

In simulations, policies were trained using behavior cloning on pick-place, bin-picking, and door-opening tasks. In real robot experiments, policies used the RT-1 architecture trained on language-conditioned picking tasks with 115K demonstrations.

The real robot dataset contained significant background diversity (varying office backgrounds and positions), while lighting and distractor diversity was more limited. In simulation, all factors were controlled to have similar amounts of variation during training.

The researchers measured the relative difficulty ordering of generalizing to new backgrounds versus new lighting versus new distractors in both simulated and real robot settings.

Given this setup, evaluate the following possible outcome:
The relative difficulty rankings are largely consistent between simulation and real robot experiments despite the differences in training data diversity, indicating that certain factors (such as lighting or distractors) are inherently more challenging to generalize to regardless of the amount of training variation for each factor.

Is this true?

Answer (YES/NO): NO